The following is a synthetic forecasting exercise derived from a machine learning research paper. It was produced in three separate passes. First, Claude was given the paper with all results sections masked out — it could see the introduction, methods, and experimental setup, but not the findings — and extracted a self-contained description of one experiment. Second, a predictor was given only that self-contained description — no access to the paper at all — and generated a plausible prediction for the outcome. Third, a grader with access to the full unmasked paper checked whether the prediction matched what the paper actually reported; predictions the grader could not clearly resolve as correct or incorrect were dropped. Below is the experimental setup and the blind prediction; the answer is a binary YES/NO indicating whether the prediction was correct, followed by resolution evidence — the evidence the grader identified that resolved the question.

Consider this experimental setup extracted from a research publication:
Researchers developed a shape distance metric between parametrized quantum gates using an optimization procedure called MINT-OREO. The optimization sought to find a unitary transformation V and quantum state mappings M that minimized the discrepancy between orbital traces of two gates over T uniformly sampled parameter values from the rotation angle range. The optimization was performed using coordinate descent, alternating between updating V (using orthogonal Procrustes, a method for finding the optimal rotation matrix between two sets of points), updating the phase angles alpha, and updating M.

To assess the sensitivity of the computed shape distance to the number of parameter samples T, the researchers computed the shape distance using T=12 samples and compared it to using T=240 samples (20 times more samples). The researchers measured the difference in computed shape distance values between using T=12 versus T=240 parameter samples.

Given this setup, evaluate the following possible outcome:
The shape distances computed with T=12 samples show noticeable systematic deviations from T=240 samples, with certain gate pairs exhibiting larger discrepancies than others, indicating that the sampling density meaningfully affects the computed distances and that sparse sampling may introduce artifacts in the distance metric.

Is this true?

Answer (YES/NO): NO